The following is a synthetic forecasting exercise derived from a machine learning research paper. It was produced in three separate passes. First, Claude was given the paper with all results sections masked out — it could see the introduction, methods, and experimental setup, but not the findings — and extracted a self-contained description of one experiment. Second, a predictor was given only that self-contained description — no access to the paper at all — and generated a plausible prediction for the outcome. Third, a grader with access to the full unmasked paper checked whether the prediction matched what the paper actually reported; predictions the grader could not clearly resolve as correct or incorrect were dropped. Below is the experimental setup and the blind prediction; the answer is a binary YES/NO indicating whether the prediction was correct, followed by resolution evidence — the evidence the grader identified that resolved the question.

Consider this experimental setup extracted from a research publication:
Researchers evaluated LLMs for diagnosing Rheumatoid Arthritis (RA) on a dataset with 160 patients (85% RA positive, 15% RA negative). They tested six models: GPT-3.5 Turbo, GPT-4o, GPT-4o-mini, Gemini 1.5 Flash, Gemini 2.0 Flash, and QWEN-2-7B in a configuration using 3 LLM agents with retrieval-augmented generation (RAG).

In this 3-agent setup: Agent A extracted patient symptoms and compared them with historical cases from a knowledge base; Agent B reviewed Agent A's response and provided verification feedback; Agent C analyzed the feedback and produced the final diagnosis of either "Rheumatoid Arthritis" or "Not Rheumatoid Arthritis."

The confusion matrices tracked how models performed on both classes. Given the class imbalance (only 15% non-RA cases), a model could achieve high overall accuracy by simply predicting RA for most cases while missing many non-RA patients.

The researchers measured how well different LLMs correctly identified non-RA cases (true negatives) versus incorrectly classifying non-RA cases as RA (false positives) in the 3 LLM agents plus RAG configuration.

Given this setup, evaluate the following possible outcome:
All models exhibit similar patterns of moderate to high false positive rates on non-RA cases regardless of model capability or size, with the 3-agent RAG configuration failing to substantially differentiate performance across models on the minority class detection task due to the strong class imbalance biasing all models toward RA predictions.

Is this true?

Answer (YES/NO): NO